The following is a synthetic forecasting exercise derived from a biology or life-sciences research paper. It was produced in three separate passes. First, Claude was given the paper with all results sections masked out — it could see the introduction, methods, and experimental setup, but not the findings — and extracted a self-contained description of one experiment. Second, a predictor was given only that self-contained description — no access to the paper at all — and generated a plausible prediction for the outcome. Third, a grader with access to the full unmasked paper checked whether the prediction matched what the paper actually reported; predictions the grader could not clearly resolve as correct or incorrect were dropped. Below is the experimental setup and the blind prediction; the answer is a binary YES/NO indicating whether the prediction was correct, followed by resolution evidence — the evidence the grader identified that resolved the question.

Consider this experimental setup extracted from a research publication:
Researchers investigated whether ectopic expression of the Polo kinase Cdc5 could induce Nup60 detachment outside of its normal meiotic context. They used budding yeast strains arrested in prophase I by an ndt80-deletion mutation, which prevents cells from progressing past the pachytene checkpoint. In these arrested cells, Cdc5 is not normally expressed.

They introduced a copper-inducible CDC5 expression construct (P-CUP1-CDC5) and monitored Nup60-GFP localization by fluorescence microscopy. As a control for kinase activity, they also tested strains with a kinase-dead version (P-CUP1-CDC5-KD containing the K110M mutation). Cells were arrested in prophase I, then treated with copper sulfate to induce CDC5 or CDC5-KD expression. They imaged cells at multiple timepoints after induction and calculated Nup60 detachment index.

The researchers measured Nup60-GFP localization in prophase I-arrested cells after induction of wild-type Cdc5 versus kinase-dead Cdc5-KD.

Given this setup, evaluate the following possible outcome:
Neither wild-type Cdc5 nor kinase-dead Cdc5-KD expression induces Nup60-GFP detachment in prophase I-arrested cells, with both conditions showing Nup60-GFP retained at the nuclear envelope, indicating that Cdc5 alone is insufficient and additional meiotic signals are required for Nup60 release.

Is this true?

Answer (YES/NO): NO